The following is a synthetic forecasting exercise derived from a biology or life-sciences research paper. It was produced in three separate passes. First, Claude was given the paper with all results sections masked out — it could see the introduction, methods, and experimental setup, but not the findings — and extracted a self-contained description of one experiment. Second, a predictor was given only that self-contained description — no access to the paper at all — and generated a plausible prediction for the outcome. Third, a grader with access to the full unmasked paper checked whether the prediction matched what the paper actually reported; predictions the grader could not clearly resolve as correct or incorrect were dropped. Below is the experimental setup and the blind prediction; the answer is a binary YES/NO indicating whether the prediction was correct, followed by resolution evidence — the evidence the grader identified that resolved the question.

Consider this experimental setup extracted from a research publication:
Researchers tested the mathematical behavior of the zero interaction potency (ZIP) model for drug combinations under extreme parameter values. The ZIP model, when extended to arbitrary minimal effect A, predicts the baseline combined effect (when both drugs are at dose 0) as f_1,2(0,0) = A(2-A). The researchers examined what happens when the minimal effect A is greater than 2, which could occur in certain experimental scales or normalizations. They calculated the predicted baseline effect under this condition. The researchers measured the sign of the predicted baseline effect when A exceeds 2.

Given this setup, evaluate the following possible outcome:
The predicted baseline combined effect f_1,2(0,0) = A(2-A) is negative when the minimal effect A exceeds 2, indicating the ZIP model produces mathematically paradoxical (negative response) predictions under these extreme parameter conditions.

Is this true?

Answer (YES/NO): YES